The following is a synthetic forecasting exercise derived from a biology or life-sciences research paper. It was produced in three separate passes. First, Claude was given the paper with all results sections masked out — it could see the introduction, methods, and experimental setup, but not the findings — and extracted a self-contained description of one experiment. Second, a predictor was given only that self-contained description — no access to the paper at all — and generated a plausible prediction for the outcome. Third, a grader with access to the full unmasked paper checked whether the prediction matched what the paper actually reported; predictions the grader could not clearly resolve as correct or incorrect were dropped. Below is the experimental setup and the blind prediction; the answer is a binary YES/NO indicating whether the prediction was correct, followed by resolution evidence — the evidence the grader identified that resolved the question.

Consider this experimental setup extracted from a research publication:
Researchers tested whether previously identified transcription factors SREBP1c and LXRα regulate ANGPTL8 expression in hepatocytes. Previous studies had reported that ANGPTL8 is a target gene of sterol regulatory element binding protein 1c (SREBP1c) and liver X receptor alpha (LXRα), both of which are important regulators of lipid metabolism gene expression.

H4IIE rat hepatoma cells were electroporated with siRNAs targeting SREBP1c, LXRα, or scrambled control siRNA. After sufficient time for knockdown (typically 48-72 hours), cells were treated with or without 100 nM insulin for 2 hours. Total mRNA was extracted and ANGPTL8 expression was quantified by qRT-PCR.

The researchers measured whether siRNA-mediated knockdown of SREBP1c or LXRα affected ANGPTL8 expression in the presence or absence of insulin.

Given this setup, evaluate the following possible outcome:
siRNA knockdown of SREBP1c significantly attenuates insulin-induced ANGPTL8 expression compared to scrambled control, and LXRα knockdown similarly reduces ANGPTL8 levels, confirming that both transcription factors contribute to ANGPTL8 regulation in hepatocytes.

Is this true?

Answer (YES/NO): NO